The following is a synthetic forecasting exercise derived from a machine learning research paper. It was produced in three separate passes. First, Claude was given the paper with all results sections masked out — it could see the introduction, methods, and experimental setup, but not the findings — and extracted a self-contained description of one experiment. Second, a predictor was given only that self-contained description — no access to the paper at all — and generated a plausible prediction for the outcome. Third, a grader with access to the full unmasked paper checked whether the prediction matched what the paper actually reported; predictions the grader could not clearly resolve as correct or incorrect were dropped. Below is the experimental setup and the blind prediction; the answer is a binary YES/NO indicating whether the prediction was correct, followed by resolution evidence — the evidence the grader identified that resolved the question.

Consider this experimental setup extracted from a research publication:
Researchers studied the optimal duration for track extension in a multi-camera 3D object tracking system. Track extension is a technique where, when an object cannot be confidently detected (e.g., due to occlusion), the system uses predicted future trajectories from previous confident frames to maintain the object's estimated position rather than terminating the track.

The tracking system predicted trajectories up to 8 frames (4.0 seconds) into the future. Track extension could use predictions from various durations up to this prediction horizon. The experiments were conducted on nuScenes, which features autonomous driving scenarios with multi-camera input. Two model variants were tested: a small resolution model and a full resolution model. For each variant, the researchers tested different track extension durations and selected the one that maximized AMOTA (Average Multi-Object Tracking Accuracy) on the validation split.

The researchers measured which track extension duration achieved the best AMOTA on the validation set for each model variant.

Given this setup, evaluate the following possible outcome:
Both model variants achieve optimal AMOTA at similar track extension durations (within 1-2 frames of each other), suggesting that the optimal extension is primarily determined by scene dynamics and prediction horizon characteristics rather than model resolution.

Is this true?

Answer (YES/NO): YES